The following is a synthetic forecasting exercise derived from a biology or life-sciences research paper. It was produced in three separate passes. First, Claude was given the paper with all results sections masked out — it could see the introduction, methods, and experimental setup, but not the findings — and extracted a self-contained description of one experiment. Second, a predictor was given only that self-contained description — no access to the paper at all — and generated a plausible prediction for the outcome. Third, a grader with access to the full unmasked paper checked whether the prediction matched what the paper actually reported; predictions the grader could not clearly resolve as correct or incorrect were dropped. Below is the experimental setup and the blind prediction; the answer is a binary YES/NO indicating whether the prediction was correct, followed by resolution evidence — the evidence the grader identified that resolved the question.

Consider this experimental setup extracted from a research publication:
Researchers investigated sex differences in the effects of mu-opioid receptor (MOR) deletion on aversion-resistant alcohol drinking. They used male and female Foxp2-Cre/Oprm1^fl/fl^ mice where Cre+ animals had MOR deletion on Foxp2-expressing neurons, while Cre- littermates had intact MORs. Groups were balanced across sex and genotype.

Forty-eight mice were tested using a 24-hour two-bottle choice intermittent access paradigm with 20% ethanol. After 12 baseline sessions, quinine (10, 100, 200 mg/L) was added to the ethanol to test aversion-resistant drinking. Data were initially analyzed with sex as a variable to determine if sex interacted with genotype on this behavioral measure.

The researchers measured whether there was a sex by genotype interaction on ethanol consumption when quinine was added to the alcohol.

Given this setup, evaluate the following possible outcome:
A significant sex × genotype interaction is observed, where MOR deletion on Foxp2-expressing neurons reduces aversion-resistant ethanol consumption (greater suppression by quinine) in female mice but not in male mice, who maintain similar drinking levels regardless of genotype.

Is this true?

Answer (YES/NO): NO